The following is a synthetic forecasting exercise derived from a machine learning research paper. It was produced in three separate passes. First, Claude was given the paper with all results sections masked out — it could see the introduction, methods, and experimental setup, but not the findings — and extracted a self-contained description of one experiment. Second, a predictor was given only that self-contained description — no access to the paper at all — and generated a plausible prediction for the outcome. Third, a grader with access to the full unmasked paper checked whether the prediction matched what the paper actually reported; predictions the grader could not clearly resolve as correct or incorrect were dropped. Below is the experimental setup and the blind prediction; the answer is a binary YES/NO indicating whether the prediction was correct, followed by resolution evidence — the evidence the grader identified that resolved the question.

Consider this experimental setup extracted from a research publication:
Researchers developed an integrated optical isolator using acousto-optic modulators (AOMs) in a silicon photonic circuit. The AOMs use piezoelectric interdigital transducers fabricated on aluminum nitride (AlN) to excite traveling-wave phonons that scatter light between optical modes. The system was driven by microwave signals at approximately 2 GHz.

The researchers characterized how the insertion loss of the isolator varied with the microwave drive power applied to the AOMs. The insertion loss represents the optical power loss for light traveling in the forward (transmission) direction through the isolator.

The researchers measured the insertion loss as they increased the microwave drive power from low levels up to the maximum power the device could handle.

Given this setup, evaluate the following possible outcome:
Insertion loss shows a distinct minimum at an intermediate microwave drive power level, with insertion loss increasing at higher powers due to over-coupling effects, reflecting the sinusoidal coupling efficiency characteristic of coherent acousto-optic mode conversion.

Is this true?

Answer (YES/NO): NO